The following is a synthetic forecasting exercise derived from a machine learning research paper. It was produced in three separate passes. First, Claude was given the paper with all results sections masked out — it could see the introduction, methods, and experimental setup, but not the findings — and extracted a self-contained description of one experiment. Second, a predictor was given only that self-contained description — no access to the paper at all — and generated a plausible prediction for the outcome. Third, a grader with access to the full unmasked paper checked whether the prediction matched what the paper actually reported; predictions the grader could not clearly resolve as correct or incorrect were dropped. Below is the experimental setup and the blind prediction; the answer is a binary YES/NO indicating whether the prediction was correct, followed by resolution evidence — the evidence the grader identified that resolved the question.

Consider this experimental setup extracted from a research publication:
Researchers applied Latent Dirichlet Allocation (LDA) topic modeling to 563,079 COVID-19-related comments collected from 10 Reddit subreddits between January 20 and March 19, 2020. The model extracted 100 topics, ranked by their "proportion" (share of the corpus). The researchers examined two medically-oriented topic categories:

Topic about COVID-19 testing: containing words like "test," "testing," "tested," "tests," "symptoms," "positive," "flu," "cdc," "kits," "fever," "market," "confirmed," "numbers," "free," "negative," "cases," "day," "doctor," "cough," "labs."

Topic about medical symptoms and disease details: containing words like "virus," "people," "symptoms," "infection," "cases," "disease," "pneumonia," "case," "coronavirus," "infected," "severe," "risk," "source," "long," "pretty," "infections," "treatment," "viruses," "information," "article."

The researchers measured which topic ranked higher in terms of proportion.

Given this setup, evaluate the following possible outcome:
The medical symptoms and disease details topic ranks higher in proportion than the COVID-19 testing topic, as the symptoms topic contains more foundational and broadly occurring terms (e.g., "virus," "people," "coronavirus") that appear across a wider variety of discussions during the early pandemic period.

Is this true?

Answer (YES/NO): YES